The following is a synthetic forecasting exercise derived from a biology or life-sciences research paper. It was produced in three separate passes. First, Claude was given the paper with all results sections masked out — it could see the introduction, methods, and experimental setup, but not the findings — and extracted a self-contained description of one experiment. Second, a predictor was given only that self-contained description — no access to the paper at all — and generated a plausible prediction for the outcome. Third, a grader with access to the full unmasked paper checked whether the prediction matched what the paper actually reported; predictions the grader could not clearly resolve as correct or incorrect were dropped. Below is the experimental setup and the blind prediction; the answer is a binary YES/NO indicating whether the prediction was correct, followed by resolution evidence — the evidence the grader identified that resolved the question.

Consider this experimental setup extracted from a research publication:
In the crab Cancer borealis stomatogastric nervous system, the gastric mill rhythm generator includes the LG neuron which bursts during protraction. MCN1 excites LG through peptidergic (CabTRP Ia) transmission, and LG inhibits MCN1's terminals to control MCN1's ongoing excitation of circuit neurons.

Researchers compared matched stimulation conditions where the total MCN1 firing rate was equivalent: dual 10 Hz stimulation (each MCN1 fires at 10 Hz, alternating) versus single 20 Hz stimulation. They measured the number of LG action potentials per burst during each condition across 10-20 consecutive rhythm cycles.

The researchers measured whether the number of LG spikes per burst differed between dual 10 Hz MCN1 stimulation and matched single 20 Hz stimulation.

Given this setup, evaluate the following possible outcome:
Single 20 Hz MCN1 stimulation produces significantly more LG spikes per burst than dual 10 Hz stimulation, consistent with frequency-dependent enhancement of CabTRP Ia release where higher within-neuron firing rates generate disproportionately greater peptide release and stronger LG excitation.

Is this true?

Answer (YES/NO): NO